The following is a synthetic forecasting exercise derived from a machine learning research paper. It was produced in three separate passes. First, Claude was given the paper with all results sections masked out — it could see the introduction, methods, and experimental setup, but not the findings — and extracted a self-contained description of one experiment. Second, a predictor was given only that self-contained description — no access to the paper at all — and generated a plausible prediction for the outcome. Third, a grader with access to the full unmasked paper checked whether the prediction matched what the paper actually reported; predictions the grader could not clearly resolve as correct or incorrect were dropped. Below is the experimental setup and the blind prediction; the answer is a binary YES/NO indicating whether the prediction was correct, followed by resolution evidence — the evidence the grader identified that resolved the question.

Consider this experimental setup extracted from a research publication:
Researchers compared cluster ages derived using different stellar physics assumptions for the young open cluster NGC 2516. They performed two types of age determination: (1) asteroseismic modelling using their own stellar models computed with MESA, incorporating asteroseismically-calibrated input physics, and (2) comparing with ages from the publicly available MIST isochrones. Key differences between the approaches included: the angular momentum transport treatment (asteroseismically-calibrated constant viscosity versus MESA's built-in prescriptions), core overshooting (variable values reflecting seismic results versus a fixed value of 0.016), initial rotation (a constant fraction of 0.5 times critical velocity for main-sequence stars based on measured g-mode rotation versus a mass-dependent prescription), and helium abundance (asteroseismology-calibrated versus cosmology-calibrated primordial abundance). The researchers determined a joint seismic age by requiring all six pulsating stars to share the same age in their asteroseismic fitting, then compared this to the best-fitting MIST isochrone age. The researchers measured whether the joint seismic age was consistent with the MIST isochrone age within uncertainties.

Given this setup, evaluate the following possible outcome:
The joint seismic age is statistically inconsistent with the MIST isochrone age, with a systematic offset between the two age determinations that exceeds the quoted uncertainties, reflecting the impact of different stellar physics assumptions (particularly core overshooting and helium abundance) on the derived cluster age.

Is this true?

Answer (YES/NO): YES